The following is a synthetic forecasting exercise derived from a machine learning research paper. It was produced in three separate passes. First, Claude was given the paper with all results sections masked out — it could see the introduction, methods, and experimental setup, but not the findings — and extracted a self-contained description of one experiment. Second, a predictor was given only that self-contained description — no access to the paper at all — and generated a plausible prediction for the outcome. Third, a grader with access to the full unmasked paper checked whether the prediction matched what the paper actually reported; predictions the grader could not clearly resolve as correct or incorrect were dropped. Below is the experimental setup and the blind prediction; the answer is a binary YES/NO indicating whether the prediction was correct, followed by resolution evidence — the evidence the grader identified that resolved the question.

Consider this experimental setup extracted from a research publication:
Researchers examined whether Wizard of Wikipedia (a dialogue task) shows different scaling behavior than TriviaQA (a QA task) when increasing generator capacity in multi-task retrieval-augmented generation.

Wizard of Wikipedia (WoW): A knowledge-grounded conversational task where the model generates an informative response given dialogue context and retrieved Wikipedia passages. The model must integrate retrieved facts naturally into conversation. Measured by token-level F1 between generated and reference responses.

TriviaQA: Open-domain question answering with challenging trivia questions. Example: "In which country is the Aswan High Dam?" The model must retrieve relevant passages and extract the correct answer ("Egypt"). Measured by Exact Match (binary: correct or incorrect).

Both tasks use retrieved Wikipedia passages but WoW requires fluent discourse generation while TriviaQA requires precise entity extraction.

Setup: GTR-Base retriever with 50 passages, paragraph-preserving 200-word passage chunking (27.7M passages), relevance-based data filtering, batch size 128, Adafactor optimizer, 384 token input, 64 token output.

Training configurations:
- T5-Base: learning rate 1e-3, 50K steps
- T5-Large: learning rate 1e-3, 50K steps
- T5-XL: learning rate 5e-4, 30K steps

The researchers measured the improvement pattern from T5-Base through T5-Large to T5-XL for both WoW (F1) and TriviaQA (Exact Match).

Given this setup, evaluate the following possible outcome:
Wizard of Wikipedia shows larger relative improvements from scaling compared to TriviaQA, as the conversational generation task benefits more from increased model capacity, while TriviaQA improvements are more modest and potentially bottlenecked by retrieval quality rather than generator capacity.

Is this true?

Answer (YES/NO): NO